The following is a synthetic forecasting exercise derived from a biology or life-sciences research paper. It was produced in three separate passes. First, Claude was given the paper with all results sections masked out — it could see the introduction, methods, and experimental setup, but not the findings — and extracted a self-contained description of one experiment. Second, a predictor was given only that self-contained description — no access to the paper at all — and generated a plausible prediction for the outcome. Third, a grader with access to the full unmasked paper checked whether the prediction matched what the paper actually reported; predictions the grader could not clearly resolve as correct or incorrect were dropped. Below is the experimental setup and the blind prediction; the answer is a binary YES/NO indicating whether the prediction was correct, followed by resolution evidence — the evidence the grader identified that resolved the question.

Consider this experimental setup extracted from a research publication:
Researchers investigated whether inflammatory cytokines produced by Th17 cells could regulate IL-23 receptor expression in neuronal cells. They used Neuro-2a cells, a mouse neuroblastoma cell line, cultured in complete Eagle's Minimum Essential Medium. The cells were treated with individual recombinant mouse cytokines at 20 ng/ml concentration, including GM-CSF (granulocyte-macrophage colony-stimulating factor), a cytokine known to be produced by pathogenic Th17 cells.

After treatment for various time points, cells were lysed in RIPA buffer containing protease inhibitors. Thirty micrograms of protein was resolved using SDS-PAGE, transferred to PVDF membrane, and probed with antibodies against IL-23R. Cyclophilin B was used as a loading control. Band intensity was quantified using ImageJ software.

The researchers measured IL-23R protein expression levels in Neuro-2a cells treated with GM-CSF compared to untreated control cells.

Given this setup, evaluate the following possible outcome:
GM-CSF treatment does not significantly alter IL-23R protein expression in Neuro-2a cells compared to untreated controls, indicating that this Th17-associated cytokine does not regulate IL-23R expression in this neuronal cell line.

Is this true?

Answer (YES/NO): NO